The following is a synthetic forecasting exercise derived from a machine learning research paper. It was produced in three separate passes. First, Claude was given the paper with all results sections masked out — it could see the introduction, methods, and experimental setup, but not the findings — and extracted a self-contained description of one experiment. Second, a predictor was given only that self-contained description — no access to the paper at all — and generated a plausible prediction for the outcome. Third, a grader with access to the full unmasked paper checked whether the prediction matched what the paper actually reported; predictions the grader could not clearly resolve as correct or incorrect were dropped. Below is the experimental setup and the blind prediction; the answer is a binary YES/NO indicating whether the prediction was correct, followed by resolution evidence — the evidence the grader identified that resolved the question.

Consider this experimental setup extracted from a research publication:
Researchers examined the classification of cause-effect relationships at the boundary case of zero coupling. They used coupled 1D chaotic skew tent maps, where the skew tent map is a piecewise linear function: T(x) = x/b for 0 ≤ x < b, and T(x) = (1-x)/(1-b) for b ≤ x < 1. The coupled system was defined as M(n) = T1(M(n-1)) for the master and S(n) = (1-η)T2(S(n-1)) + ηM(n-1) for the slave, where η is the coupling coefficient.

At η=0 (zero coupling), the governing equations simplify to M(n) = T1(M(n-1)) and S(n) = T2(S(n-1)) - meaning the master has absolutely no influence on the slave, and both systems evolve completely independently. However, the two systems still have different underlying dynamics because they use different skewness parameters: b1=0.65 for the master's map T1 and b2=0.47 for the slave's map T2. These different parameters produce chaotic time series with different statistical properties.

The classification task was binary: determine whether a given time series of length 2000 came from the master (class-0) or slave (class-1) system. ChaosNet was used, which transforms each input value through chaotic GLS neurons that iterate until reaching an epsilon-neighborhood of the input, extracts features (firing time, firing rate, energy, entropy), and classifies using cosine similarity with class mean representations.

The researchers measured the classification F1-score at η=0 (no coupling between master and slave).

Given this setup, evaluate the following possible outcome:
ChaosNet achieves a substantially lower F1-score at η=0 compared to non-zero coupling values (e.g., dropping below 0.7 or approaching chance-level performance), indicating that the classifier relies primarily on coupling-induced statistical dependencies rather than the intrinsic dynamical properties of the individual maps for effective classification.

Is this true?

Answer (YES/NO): NO